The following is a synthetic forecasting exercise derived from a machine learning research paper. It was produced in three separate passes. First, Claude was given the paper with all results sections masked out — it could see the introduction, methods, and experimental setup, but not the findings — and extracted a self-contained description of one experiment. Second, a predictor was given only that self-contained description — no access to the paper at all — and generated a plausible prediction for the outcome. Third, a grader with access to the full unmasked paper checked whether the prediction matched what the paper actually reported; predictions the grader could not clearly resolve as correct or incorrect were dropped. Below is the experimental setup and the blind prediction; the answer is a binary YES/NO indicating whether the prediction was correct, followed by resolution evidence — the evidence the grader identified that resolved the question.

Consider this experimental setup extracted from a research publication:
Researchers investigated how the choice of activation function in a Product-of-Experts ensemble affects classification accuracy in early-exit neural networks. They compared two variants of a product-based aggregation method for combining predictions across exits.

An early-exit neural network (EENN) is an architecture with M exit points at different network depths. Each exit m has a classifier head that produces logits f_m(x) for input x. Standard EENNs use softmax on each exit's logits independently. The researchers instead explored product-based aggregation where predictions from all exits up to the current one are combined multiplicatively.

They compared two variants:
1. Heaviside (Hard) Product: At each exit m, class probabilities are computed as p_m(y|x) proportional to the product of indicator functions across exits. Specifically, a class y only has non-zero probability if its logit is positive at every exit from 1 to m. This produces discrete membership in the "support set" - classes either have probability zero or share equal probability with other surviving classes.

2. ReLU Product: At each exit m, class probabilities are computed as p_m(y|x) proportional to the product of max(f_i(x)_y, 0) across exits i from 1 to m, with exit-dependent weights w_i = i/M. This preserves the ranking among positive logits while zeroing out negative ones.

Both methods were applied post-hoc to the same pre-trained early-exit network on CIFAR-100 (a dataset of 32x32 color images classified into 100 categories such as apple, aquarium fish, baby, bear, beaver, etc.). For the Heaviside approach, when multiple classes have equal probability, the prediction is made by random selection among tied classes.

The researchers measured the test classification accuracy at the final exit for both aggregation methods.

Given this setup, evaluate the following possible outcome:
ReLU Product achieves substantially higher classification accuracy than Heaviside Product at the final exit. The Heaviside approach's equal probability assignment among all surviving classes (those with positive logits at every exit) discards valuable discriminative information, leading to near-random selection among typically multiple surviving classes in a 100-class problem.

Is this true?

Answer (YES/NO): YES